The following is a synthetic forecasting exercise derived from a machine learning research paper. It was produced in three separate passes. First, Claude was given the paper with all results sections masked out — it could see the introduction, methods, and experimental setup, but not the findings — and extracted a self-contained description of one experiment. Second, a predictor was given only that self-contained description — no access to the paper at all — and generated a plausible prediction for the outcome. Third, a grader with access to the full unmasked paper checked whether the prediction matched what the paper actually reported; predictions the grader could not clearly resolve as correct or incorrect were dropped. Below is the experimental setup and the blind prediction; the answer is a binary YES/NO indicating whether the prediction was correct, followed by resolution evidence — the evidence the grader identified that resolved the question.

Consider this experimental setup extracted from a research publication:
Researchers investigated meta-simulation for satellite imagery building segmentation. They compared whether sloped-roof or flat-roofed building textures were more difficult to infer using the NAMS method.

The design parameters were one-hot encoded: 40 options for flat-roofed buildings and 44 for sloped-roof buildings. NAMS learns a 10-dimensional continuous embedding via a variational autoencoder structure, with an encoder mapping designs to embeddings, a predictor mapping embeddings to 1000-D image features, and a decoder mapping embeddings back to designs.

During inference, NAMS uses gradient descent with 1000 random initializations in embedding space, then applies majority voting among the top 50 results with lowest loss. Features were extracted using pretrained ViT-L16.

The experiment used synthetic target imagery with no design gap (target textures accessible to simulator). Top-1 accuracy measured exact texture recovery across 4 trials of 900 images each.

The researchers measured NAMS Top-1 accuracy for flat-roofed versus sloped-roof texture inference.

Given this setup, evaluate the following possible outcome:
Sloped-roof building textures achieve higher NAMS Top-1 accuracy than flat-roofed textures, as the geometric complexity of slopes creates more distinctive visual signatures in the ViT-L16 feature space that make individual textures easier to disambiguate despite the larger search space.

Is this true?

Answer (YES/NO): NO